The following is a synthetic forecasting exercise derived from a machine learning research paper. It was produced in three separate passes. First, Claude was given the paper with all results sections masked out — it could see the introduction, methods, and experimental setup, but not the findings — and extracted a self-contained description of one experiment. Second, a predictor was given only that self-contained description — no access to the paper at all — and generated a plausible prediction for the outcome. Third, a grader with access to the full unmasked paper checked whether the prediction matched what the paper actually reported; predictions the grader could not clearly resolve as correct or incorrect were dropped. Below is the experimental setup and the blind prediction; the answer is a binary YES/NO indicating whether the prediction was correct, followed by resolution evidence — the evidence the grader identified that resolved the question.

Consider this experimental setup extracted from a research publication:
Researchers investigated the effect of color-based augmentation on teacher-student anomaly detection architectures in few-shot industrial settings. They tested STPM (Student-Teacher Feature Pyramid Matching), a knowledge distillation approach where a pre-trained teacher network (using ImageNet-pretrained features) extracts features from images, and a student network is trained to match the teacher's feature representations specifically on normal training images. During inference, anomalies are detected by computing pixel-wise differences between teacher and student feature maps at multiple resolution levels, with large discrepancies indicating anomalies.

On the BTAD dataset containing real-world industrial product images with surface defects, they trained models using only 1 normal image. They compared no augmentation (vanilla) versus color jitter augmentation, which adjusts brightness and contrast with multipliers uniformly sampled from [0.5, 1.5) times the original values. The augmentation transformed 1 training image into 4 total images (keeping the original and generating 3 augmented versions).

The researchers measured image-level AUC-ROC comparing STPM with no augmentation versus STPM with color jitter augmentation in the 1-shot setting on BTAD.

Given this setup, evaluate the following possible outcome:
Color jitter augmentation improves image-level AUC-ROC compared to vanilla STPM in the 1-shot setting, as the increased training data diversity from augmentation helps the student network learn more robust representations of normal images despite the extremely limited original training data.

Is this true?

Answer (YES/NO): YES